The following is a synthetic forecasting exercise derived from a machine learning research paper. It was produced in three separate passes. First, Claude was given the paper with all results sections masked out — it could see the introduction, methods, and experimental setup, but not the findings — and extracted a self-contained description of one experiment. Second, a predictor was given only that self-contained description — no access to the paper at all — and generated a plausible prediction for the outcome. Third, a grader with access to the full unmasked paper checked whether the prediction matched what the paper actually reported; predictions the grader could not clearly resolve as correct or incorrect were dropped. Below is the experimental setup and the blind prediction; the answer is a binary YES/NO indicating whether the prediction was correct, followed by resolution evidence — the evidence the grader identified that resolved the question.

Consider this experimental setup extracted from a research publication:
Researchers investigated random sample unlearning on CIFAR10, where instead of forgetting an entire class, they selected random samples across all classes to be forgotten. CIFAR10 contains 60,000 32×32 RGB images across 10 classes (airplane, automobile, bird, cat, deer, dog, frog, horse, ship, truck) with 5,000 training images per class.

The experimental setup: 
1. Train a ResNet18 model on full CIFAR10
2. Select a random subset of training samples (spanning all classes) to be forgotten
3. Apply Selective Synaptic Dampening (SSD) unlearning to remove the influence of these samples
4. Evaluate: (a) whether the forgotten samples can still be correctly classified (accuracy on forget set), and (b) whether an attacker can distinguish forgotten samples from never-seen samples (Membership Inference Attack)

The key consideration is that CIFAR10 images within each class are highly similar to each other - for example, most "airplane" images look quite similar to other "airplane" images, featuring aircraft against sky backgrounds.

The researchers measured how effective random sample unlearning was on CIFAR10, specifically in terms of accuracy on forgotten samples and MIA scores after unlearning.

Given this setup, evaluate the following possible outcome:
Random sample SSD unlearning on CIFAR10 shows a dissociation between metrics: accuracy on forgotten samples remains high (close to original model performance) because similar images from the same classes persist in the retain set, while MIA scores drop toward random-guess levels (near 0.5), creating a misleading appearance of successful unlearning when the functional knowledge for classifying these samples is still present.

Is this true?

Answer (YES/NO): NO